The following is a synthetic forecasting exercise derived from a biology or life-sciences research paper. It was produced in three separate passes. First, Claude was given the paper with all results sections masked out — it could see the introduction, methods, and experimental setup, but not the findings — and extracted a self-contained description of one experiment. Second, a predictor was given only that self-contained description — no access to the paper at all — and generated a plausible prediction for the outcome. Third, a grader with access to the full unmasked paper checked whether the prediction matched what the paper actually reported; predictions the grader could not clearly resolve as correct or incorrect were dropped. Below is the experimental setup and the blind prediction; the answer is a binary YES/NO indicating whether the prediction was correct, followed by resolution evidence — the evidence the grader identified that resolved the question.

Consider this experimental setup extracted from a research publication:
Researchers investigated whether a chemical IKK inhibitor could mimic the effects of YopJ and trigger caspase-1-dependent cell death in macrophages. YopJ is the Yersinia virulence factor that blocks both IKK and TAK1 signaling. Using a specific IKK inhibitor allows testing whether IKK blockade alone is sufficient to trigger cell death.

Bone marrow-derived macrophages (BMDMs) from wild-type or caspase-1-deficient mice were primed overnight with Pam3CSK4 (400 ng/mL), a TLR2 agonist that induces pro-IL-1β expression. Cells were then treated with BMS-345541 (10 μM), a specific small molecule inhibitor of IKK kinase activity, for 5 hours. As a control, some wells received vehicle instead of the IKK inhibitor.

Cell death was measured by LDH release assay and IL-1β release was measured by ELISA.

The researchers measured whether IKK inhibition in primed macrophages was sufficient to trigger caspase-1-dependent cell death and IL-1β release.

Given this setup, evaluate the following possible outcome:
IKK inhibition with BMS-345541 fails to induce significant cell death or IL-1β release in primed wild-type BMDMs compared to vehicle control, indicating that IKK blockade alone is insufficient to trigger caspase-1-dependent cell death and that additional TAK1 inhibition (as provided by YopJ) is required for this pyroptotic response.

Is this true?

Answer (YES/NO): NO